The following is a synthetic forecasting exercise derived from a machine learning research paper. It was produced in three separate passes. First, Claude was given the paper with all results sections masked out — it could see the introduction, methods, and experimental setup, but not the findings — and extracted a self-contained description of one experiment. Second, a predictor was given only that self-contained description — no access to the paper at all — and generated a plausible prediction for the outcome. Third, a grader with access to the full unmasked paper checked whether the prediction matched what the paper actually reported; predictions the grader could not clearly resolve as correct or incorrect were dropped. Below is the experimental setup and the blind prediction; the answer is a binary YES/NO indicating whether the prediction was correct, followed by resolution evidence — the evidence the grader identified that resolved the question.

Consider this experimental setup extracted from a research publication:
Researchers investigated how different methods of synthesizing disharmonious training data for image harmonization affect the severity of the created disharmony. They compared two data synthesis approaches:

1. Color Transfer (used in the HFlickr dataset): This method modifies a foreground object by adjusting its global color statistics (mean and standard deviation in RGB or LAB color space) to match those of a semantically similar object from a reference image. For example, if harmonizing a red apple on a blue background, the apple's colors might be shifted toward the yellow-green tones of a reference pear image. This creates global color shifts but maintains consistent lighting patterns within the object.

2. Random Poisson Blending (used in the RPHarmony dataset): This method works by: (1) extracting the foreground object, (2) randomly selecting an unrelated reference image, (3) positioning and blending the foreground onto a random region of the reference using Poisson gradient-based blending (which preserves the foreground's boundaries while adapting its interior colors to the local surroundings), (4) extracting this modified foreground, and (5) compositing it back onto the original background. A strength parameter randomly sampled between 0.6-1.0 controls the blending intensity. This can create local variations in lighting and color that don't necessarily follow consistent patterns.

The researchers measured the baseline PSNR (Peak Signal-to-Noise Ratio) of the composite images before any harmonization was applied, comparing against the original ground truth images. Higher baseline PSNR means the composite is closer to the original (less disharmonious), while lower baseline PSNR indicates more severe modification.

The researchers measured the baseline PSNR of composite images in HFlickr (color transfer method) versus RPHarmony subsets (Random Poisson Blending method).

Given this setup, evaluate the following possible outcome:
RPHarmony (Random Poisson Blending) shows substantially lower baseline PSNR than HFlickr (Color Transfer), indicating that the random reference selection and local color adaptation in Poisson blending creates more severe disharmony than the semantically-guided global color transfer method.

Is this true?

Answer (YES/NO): YES